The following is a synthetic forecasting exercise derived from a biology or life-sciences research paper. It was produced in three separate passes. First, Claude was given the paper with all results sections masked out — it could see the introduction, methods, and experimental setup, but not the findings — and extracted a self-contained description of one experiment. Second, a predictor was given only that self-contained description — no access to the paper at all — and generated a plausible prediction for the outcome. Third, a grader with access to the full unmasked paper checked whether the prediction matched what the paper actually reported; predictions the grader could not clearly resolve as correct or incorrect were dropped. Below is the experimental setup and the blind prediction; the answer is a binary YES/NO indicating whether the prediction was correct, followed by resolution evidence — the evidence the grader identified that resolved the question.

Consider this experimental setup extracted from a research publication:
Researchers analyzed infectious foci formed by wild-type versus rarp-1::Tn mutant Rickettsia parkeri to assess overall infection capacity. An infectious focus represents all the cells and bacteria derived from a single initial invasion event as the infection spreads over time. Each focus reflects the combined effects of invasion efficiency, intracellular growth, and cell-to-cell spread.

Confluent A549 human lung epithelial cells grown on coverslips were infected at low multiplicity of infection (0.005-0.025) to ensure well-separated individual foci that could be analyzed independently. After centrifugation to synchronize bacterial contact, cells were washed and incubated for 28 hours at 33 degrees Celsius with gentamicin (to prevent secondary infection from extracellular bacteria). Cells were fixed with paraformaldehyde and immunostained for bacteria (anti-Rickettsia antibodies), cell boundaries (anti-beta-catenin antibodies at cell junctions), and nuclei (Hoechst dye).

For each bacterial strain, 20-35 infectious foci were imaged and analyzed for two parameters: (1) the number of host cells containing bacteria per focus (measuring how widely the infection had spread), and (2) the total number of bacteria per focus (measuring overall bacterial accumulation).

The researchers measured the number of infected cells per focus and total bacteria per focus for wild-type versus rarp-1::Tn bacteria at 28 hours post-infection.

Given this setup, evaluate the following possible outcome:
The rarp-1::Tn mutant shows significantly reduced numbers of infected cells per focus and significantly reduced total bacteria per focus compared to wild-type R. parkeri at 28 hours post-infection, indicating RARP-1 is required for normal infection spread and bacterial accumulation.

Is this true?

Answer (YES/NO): YES